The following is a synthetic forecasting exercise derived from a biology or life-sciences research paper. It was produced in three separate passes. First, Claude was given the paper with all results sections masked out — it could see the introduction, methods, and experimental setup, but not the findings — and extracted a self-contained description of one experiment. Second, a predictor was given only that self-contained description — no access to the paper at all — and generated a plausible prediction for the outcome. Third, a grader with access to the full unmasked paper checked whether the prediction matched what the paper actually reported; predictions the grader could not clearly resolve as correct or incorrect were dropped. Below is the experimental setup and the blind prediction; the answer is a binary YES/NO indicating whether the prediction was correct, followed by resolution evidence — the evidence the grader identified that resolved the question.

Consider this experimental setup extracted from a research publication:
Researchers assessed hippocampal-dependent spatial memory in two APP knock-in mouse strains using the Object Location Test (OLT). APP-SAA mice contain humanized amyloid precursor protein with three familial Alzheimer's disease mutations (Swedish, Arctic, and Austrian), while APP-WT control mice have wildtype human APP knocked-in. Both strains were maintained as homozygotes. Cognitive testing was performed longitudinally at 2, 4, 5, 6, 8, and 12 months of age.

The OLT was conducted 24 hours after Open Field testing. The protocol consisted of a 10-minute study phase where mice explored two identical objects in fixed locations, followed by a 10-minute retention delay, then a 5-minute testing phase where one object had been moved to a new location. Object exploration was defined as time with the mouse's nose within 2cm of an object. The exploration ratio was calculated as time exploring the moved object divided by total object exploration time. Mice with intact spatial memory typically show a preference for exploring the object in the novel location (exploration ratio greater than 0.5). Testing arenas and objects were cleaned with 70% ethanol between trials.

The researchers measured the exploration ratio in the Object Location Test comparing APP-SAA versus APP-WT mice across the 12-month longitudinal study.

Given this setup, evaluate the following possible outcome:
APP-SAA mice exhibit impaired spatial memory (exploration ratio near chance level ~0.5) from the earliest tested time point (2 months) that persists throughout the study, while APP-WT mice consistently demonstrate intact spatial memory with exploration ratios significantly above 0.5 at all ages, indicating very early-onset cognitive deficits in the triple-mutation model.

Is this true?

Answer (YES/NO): NO